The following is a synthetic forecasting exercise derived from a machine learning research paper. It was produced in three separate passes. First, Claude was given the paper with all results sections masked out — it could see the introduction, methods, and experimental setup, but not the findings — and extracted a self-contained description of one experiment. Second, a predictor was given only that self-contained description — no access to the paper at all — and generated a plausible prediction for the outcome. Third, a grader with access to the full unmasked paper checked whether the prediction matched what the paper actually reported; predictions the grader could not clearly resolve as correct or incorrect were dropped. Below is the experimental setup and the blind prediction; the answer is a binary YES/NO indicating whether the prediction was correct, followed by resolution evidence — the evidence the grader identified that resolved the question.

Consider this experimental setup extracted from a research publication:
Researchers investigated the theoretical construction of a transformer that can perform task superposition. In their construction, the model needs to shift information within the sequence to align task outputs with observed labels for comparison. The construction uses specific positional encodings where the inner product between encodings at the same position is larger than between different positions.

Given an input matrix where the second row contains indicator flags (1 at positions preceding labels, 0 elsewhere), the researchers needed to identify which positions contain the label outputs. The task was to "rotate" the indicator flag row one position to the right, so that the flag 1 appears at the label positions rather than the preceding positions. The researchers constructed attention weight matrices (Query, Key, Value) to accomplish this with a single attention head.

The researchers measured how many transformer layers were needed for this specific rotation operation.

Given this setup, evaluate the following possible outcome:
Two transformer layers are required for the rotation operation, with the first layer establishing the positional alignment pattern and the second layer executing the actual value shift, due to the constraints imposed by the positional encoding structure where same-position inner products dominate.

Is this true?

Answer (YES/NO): NO